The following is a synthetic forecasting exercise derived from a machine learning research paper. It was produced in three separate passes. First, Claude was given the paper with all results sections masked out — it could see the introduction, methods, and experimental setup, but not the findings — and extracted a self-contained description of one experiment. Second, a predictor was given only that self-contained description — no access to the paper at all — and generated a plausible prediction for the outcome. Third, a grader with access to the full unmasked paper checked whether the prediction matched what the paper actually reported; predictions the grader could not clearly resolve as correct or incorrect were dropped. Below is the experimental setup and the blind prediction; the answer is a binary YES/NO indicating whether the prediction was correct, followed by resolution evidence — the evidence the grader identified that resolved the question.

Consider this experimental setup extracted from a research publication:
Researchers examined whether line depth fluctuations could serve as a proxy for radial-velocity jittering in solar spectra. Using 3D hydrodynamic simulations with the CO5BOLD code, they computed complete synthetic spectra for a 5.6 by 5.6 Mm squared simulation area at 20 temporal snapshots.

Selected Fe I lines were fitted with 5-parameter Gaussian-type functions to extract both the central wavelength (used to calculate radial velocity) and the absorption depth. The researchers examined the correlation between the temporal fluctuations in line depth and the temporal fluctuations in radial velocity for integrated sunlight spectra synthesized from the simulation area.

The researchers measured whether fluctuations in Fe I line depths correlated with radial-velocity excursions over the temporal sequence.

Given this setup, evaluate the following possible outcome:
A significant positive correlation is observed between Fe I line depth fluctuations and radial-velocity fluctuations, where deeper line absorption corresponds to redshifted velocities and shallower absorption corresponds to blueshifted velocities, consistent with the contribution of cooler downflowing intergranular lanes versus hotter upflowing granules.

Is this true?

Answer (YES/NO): NO